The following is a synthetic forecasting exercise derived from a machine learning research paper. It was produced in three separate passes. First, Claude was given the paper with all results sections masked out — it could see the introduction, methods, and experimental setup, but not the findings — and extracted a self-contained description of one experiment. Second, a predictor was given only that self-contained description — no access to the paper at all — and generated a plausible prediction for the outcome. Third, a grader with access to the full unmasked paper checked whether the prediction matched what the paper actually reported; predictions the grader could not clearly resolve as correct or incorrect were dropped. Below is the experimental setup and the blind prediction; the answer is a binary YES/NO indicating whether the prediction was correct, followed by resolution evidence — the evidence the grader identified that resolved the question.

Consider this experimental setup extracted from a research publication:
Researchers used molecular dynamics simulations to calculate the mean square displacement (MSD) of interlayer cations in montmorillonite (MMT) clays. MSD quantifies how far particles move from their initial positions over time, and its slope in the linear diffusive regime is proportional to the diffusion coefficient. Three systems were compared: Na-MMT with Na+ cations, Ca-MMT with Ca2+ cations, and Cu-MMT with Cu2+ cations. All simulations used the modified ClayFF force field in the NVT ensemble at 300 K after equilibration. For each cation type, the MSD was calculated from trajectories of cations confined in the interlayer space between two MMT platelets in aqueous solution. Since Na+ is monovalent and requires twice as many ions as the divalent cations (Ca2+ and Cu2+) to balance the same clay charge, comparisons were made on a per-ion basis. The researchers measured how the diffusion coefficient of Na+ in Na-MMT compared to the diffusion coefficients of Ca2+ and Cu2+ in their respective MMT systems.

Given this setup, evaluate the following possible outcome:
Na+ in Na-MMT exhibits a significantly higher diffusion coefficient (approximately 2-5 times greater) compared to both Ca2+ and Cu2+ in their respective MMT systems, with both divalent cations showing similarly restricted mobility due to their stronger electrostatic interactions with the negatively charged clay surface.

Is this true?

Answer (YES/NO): NO